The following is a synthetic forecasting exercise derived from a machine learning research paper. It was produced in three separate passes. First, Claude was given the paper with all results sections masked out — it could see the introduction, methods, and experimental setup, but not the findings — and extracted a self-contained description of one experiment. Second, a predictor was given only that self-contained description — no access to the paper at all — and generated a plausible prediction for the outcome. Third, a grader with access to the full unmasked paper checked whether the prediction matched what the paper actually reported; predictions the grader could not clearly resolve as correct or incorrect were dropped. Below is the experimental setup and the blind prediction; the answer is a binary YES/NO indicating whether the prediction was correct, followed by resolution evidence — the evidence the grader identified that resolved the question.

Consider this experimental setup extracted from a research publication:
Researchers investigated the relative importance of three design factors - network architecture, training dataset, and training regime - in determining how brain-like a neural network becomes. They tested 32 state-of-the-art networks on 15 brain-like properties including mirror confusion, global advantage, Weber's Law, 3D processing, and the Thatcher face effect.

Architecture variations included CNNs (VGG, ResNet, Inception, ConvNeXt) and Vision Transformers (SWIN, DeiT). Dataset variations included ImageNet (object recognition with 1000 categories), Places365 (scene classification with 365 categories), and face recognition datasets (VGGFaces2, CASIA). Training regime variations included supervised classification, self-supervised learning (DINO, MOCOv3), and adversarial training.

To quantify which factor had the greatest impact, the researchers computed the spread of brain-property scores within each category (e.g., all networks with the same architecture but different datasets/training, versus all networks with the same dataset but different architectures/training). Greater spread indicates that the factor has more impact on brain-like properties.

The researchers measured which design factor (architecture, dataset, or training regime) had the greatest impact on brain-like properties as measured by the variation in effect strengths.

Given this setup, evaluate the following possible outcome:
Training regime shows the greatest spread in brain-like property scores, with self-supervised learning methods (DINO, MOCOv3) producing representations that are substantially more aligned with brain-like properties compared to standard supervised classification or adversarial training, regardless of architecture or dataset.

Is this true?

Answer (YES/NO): NO